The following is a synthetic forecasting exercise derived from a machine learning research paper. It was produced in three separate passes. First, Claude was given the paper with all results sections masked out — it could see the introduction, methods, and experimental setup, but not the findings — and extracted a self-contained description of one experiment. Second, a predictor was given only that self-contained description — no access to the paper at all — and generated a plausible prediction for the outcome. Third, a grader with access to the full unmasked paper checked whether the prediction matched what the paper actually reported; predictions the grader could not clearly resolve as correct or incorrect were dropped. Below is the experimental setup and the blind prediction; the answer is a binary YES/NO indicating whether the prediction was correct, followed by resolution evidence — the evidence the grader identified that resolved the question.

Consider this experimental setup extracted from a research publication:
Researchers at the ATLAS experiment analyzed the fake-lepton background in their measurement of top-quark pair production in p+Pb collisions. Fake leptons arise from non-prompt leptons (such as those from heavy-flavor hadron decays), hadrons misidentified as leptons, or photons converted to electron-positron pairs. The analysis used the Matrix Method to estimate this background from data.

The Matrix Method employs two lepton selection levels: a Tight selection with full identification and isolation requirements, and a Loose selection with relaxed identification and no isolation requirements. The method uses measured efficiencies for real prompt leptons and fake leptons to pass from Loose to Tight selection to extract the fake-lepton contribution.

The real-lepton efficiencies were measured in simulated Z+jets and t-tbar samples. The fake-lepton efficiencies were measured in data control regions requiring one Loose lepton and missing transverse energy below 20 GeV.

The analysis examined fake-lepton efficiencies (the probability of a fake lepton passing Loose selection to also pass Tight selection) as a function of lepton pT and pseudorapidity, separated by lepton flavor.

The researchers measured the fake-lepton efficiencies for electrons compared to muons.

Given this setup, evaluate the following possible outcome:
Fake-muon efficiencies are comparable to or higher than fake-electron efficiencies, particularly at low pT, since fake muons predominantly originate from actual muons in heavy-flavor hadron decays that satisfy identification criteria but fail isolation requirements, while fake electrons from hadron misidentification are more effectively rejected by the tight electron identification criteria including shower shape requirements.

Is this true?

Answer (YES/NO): NO